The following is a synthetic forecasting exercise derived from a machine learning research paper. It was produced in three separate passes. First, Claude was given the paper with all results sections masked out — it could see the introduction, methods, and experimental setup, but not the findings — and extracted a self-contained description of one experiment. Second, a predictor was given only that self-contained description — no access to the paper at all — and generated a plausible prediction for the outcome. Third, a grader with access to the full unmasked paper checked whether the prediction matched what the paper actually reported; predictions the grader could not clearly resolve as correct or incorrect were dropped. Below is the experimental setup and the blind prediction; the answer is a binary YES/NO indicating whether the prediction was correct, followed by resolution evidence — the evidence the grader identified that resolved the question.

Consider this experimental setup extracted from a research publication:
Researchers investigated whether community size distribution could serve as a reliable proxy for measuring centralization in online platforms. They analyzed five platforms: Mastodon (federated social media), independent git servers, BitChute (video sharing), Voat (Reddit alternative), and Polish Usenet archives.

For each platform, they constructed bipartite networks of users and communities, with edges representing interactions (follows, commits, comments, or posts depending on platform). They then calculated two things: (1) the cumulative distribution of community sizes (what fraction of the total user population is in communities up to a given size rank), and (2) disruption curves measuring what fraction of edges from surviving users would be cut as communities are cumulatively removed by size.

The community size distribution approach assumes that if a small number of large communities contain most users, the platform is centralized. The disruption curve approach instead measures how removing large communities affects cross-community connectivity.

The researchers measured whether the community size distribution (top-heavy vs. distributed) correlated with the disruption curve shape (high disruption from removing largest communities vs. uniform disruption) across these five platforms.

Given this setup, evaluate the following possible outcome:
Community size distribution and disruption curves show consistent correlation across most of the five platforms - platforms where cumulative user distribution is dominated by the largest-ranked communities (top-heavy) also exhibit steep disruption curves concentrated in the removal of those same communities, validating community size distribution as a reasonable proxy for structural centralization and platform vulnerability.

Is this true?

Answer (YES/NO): NO